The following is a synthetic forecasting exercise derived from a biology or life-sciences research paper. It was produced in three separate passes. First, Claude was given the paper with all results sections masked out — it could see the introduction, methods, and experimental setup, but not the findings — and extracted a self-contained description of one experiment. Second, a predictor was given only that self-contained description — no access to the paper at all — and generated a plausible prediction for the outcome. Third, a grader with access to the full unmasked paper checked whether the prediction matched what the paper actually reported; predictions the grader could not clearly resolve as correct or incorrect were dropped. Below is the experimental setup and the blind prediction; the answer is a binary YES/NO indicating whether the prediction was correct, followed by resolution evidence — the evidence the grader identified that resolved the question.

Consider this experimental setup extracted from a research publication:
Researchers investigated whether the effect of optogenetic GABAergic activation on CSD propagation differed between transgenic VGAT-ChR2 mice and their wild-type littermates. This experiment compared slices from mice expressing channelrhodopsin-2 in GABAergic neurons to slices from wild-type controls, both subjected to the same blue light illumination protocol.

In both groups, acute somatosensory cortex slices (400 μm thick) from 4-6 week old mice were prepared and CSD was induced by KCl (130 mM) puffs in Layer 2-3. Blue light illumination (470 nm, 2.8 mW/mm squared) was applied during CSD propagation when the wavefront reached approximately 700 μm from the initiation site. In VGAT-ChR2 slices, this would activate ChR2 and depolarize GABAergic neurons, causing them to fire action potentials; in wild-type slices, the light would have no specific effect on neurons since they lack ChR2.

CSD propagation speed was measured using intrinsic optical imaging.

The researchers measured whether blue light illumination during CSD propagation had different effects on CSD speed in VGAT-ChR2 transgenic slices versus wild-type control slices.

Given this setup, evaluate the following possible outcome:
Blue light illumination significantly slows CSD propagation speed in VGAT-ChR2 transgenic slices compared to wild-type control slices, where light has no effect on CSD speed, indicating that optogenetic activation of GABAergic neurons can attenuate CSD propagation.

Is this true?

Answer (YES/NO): NO